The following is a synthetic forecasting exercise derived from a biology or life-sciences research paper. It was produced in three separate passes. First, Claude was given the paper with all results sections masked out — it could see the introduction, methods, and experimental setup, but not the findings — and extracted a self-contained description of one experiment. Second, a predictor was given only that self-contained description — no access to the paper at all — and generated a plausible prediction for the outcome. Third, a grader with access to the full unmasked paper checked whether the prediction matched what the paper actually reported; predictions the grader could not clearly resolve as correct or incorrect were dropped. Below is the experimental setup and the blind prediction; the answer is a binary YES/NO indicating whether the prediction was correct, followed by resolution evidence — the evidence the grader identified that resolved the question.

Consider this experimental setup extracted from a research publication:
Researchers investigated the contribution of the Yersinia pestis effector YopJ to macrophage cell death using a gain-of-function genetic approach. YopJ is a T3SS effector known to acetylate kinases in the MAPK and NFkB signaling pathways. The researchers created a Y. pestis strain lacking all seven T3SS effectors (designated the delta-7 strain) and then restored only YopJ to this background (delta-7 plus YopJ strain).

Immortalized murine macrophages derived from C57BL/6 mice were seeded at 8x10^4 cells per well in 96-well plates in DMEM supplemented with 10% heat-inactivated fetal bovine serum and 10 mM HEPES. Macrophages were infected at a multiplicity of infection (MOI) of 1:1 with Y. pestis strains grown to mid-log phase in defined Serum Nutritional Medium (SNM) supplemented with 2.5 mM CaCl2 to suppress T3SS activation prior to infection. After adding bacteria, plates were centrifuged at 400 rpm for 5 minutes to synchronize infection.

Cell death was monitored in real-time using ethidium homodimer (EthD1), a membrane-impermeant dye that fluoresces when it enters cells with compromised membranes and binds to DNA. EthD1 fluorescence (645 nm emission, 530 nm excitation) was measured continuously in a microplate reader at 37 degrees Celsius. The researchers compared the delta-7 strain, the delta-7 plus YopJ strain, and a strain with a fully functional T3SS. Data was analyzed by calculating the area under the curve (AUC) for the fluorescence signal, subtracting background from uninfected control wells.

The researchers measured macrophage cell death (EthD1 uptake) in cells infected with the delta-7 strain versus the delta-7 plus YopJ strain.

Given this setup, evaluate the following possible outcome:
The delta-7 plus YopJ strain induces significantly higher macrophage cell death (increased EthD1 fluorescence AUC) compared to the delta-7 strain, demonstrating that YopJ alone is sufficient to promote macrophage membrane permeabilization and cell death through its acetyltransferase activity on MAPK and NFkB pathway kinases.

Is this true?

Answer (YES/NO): NO